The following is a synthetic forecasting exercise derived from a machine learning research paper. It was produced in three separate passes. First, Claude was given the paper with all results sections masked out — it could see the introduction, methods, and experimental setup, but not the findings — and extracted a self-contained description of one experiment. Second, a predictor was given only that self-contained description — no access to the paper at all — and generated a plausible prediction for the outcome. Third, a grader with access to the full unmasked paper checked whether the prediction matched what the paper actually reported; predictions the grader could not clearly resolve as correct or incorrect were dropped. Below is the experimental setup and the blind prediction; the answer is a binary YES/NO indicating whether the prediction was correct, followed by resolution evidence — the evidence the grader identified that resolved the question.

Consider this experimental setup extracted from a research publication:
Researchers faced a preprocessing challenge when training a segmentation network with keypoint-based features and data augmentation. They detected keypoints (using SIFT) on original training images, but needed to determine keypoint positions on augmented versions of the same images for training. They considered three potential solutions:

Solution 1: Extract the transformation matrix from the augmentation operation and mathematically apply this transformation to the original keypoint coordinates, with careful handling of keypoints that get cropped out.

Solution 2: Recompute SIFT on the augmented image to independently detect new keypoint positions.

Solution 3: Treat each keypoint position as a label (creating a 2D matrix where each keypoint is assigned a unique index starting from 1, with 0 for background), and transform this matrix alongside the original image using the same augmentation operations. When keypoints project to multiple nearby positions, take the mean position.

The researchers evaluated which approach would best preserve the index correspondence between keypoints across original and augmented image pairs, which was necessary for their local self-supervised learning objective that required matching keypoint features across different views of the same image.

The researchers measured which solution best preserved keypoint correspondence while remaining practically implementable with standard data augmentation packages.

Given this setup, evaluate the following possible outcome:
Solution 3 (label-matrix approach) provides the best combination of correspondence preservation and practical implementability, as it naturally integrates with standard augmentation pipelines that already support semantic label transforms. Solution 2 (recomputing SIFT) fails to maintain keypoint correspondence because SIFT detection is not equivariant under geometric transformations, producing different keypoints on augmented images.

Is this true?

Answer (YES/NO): YES